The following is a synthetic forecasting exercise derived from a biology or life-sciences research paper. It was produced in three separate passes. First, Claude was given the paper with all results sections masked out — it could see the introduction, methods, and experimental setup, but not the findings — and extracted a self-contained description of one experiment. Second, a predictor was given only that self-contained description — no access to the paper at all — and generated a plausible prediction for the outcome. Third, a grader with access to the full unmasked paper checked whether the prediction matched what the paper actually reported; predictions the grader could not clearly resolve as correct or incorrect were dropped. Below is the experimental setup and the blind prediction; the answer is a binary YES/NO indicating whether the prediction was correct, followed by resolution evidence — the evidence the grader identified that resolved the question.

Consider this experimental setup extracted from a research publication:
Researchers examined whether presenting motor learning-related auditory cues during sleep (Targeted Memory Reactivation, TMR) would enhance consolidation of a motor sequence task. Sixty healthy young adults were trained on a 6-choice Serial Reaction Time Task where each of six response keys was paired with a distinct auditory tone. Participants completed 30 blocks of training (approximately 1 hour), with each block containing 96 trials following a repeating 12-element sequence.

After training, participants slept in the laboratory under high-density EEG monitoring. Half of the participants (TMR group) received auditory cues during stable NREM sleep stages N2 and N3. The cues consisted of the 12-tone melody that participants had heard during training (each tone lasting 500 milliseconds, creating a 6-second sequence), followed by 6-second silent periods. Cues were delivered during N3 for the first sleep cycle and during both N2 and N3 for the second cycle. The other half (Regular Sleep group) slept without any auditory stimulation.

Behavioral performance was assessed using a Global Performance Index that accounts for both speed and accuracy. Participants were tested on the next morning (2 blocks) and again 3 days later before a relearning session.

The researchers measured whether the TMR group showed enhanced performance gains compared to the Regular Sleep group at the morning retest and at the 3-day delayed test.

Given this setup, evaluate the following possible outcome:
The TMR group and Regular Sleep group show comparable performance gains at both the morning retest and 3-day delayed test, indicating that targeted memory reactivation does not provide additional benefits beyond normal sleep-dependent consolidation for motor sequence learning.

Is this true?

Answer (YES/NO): YES